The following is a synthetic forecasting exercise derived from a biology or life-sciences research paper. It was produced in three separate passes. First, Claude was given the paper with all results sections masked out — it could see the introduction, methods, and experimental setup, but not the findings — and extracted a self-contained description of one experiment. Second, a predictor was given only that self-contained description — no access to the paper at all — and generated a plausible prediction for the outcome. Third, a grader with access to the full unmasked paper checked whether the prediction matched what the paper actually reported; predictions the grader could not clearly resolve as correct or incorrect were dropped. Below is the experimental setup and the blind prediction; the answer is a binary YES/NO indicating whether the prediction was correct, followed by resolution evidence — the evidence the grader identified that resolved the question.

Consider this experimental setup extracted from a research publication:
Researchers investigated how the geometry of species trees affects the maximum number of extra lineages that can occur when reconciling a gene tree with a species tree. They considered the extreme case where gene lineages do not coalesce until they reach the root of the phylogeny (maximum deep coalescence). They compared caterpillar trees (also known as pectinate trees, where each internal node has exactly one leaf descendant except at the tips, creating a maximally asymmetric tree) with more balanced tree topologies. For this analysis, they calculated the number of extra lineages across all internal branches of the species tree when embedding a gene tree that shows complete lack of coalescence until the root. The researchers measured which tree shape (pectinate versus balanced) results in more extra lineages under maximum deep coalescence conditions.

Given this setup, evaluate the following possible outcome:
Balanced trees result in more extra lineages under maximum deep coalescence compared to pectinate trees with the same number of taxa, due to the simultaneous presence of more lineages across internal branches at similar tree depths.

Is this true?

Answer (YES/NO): NO